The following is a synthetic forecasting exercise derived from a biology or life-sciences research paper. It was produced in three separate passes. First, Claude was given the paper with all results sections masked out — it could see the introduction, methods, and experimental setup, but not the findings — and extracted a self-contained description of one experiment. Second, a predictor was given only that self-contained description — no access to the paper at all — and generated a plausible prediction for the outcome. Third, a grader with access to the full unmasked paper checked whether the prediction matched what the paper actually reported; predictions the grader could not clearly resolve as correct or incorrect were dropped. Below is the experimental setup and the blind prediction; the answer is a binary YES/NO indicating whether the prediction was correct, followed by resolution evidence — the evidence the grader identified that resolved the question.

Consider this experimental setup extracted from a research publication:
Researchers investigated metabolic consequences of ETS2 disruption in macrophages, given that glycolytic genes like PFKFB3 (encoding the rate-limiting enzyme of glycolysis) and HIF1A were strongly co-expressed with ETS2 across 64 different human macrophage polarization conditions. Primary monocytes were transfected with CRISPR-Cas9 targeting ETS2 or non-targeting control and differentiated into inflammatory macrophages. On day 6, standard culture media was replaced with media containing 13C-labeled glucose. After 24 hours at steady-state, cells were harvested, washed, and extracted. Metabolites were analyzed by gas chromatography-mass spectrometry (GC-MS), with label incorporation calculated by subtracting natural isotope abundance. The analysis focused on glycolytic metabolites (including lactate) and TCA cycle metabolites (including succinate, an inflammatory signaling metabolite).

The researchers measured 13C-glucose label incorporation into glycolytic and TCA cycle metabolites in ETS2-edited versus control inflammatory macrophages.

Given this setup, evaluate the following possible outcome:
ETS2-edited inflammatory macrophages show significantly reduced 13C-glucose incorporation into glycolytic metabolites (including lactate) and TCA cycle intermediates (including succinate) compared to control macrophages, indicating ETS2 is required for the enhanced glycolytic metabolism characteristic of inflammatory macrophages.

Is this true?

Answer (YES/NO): YES